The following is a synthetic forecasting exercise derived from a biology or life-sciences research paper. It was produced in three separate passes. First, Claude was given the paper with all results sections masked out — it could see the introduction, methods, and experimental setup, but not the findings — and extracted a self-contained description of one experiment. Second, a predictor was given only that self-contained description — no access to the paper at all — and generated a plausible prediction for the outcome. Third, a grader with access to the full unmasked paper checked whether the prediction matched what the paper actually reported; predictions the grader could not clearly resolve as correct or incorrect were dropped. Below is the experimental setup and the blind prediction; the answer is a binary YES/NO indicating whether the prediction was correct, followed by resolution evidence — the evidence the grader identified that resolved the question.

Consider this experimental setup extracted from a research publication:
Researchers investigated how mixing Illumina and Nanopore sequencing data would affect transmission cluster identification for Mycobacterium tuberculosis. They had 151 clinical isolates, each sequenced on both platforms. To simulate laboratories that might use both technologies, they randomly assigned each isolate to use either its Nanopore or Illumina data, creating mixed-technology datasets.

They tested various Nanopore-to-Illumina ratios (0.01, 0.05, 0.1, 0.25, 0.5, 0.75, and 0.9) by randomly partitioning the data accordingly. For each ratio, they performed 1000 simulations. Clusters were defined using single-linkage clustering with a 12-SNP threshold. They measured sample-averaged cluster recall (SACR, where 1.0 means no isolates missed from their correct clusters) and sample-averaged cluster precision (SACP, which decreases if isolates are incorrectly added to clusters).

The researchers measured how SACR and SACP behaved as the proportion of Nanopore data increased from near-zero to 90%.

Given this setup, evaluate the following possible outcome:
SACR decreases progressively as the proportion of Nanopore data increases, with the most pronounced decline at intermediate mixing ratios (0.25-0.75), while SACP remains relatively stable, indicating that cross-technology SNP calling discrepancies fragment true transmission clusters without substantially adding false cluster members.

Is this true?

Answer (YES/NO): NO